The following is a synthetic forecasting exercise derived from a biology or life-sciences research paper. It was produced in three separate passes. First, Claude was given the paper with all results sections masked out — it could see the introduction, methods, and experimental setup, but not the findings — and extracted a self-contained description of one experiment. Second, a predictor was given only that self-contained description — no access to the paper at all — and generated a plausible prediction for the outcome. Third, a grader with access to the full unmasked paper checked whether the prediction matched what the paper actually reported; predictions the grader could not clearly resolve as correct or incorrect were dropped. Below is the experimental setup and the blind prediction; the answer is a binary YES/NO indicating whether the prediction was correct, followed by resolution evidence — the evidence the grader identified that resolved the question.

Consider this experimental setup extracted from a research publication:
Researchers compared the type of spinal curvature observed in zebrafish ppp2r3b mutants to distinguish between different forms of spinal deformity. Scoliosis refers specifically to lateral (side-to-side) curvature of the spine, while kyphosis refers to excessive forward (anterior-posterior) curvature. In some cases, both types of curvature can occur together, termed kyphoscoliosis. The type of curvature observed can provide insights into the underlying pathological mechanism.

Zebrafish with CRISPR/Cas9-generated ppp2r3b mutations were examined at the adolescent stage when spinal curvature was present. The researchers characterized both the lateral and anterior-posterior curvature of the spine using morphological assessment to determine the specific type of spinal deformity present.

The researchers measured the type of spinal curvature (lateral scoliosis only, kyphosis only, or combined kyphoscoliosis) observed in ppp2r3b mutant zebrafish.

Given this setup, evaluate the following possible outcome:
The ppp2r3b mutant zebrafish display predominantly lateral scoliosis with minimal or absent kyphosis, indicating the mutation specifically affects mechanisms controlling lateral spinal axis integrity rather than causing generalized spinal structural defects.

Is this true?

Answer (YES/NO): NO